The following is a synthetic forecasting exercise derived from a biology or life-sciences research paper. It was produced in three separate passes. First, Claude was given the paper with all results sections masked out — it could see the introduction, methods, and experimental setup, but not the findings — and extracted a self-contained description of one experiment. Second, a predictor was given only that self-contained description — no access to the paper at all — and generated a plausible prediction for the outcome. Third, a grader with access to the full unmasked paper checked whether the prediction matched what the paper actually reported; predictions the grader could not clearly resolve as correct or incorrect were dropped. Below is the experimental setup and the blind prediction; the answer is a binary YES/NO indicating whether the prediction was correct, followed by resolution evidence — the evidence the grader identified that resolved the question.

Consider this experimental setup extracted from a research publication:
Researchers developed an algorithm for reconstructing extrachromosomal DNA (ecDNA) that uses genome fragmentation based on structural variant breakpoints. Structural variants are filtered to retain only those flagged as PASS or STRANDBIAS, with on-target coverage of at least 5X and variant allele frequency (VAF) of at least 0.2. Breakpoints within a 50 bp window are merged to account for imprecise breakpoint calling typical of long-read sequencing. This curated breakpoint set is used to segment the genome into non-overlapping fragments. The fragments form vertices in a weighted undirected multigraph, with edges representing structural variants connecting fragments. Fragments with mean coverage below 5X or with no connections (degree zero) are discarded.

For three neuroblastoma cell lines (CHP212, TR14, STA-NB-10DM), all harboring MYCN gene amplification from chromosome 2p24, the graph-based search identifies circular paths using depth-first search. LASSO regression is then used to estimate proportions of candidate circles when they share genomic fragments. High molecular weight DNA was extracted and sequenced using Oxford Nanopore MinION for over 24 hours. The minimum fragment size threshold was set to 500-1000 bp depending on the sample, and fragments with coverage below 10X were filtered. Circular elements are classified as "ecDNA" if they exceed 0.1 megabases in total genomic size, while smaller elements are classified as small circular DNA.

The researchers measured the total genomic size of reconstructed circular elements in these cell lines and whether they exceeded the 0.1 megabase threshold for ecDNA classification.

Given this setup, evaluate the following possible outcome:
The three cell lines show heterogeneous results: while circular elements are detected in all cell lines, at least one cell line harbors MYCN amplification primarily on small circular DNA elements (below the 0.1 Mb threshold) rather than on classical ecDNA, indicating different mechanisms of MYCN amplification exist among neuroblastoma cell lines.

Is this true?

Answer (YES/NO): NO